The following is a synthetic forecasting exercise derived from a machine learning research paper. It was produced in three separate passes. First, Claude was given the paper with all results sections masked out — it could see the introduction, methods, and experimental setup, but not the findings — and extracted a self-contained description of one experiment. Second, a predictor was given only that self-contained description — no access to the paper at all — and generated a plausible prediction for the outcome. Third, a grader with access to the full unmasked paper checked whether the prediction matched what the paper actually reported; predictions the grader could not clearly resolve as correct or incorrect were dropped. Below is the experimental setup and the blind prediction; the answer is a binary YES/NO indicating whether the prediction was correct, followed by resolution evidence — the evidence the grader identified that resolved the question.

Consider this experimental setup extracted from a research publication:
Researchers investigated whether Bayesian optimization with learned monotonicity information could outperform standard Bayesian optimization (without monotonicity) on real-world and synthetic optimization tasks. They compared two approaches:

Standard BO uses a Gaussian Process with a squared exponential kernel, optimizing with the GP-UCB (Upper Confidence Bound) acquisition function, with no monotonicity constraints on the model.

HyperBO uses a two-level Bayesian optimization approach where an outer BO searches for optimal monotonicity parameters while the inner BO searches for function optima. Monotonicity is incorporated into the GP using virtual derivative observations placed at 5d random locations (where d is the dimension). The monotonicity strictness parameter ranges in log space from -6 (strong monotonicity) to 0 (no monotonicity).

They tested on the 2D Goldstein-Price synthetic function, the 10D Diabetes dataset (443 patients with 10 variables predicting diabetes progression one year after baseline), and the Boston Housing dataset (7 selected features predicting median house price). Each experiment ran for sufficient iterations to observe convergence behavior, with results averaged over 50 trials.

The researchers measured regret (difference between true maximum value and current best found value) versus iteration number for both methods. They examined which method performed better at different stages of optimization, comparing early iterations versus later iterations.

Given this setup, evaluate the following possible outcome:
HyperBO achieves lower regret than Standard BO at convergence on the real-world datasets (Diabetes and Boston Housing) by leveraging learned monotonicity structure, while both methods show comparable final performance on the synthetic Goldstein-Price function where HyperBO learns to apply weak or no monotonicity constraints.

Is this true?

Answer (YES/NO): NO